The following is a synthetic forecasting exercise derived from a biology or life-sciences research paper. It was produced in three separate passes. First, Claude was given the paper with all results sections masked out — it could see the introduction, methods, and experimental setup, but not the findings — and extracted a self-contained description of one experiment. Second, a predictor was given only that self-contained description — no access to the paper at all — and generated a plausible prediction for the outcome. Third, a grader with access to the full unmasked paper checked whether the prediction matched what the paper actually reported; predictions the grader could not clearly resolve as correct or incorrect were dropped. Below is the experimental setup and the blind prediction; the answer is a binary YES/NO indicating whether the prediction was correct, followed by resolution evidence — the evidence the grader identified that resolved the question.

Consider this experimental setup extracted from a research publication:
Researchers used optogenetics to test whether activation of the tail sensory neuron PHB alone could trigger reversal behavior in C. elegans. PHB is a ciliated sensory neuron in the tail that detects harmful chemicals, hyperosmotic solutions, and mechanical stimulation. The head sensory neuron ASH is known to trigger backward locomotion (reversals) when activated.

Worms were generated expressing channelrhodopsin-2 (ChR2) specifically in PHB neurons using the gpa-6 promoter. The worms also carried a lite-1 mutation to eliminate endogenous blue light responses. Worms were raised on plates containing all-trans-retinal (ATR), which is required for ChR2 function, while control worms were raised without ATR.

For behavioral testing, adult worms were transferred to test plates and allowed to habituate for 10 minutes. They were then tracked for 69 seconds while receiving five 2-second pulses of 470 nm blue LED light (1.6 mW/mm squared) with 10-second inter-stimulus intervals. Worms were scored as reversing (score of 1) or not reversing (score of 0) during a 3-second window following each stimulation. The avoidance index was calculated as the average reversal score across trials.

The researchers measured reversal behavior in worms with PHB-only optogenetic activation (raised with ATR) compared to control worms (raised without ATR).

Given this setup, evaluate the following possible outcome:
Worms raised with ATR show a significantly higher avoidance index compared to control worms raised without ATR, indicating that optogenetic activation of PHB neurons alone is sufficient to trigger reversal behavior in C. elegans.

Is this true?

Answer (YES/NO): NO